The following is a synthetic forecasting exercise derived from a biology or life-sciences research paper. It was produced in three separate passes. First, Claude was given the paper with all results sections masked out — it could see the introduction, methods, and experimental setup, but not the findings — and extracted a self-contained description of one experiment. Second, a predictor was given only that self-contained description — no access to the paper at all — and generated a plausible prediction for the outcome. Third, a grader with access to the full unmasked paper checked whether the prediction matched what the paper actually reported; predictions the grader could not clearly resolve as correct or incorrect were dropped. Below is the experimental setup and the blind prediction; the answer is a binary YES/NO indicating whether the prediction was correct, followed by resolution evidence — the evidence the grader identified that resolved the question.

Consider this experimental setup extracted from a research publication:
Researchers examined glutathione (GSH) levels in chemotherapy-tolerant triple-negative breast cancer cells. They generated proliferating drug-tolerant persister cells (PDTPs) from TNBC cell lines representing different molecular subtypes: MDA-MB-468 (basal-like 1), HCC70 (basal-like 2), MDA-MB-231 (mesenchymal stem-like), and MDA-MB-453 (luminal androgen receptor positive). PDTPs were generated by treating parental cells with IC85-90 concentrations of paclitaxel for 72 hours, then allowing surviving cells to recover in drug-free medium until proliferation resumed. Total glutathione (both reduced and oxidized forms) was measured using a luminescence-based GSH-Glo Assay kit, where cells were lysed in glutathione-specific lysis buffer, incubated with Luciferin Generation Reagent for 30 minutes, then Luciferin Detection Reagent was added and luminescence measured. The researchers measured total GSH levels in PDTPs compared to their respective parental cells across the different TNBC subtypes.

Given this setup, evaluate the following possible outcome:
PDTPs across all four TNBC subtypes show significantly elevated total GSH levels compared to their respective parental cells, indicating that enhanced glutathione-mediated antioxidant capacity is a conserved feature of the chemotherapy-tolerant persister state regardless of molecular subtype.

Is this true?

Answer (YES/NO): NO